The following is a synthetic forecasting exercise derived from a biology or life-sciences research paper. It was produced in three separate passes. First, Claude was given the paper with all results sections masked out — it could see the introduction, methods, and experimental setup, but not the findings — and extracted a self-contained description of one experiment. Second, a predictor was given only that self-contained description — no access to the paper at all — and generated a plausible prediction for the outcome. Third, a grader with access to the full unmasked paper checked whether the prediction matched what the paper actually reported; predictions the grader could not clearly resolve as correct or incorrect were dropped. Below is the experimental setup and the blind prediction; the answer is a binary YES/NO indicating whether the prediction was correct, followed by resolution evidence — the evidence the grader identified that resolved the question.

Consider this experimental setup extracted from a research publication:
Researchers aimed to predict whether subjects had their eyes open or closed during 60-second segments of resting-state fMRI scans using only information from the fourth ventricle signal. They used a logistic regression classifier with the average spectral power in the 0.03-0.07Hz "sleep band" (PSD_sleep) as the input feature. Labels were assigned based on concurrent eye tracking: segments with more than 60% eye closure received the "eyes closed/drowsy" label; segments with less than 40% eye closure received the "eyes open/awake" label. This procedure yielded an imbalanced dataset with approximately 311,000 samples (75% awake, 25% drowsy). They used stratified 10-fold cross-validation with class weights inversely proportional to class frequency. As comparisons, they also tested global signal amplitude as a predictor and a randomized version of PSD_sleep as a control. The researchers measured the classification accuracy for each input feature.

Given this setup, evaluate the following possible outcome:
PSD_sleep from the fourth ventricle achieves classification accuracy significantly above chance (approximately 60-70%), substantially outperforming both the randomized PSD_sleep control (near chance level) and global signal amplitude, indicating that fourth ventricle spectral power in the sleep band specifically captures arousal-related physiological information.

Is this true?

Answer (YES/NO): NO